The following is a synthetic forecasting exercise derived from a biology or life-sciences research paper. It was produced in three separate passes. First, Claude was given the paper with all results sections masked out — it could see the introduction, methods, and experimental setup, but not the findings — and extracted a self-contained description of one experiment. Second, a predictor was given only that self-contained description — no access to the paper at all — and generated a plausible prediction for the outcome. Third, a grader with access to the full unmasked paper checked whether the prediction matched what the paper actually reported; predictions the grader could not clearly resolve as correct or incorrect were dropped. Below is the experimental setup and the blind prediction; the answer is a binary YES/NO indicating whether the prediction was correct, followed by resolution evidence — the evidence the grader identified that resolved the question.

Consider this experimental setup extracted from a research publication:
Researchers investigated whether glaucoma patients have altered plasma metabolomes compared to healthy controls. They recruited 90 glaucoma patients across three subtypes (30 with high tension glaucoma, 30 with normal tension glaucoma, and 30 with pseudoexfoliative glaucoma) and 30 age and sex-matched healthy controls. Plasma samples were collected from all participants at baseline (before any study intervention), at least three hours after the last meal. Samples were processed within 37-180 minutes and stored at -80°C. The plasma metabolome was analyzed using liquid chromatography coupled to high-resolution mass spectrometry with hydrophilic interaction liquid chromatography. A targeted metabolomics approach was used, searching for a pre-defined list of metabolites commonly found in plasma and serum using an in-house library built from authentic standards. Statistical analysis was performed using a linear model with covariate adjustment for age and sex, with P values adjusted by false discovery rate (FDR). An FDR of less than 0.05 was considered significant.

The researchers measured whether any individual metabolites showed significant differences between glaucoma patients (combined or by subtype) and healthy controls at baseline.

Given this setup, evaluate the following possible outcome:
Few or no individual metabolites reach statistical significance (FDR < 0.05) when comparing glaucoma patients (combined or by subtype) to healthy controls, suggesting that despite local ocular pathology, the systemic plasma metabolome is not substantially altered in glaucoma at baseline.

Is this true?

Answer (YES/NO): YES